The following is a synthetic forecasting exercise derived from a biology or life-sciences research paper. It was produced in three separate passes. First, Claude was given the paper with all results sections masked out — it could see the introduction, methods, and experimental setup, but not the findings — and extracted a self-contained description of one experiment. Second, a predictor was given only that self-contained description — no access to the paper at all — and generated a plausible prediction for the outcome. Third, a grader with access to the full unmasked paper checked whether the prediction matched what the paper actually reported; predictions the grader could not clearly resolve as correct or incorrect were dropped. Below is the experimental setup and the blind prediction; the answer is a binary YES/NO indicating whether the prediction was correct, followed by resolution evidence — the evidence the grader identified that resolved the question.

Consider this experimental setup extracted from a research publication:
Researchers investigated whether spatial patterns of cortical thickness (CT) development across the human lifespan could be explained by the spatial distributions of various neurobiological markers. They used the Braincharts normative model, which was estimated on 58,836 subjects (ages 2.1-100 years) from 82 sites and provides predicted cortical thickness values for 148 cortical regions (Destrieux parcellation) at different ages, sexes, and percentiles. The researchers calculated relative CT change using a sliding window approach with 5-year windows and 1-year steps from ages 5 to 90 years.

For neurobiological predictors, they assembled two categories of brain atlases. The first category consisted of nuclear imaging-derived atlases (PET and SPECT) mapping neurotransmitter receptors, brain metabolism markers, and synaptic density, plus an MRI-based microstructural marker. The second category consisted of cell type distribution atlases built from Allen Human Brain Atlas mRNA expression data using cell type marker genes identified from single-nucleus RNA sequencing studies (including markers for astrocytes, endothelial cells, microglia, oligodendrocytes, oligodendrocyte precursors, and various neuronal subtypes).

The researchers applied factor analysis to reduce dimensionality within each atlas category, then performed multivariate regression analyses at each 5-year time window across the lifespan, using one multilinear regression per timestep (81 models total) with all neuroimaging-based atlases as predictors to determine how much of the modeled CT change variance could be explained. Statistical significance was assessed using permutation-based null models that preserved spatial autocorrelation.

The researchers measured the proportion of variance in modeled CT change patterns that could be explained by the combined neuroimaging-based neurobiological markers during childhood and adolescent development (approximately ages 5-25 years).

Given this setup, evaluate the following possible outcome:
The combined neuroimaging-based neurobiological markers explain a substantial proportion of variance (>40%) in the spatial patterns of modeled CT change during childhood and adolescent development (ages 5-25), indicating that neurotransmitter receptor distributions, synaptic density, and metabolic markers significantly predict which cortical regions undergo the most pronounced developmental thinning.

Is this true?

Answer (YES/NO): YES